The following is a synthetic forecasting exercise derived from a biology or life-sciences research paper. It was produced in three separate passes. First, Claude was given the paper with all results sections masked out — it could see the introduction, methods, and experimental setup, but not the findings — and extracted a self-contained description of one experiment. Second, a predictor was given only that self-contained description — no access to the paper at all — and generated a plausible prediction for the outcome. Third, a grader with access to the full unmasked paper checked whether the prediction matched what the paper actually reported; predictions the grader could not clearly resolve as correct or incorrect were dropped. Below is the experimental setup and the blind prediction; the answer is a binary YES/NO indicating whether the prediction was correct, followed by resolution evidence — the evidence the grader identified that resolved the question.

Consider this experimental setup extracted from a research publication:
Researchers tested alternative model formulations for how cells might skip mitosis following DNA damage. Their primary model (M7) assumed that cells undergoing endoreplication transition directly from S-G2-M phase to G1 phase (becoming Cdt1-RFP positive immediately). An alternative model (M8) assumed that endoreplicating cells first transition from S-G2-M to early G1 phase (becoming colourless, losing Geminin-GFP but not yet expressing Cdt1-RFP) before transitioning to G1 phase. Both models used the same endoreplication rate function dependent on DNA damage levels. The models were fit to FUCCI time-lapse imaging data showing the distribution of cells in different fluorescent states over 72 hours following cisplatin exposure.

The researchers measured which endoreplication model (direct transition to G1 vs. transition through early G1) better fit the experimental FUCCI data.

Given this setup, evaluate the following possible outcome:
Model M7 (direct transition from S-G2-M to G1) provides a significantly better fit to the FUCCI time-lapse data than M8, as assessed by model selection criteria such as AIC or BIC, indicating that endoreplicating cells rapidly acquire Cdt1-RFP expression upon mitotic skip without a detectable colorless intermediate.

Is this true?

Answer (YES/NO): NO